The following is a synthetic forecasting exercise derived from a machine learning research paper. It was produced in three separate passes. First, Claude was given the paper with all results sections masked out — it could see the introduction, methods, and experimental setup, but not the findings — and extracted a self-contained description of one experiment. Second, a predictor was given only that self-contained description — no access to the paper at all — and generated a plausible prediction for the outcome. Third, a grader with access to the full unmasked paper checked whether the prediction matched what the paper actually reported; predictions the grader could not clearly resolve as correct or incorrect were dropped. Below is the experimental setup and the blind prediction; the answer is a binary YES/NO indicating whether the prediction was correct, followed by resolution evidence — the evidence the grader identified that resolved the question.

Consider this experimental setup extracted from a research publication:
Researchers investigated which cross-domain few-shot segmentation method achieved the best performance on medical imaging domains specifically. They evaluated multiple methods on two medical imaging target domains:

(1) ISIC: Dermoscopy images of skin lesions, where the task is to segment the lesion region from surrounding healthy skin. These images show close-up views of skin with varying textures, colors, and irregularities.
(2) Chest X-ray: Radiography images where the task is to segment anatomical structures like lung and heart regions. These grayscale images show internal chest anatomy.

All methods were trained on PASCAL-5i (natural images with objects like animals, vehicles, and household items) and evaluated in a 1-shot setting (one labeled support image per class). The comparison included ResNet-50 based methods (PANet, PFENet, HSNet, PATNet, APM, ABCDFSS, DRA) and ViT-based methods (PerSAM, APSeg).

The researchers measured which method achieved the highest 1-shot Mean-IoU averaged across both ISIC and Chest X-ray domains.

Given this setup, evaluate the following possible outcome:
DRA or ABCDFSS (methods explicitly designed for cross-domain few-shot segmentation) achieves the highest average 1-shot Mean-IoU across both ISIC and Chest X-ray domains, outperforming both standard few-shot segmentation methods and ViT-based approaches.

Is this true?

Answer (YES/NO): NO